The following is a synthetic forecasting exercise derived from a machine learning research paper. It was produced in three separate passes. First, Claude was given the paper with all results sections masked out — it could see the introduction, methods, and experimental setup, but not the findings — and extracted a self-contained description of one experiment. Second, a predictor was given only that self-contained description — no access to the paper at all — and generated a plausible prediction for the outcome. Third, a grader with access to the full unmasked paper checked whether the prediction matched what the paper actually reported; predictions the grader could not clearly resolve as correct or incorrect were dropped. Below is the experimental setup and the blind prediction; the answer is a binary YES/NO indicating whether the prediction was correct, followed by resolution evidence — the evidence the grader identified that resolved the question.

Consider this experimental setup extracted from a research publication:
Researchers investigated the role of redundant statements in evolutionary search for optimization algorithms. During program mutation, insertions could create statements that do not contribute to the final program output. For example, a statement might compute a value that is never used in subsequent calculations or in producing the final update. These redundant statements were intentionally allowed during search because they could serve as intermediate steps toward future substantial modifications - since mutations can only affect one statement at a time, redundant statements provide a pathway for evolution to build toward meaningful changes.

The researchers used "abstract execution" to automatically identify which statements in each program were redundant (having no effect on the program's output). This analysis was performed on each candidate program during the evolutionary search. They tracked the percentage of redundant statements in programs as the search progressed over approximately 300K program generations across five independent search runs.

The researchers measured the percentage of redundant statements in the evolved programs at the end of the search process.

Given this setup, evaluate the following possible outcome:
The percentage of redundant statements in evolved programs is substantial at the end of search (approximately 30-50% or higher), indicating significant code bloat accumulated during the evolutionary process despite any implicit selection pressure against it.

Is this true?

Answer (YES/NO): YES